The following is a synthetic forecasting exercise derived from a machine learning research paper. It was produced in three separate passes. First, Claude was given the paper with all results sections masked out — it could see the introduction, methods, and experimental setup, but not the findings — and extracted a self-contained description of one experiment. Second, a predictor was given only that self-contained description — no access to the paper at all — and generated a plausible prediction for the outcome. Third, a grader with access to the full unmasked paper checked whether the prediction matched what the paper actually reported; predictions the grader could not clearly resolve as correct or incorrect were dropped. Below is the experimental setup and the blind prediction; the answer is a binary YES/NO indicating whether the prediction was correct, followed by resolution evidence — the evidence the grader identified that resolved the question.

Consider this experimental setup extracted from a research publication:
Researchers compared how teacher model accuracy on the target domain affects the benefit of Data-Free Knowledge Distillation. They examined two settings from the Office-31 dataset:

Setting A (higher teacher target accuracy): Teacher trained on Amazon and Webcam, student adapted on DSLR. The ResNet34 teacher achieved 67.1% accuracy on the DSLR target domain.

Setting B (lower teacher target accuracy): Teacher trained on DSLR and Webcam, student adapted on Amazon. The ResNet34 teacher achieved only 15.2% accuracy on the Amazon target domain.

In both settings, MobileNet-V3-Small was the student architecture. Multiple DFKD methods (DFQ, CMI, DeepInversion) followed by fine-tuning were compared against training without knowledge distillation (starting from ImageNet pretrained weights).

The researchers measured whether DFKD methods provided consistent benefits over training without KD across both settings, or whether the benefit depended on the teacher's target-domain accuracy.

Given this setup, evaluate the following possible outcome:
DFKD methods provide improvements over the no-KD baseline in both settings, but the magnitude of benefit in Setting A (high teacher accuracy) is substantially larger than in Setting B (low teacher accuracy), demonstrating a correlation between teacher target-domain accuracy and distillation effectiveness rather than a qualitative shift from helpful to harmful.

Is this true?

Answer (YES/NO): NO